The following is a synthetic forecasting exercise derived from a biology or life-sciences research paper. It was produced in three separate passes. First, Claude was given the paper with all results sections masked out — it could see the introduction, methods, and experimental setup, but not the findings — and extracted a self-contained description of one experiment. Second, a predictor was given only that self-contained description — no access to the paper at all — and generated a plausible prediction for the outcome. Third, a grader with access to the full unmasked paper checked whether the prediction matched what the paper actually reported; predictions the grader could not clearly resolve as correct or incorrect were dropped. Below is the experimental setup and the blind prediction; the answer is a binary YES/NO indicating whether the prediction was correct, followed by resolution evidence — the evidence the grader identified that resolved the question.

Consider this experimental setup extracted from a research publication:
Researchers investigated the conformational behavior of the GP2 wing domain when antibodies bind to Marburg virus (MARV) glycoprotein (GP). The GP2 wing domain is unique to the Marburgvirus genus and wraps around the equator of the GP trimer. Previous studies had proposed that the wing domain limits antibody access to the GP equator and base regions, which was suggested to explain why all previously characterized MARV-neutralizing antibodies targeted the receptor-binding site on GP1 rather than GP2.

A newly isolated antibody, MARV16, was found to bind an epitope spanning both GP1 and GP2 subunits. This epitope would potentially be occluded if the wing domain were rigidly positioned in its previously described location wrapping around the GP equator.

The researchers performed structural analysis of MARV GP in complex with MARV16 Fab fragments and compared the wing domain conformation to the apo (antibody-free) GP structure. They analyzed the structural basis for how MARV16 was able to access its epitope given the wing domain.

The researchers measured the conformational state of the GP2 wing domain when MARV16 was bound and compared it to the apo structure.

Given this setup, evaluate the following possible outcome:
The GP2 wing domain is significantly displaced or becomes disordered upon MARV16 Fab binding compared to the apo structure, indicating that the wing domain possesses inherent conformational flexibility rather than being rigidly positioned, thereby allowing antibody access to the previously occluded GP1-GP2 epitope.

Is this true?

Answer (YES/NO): YES